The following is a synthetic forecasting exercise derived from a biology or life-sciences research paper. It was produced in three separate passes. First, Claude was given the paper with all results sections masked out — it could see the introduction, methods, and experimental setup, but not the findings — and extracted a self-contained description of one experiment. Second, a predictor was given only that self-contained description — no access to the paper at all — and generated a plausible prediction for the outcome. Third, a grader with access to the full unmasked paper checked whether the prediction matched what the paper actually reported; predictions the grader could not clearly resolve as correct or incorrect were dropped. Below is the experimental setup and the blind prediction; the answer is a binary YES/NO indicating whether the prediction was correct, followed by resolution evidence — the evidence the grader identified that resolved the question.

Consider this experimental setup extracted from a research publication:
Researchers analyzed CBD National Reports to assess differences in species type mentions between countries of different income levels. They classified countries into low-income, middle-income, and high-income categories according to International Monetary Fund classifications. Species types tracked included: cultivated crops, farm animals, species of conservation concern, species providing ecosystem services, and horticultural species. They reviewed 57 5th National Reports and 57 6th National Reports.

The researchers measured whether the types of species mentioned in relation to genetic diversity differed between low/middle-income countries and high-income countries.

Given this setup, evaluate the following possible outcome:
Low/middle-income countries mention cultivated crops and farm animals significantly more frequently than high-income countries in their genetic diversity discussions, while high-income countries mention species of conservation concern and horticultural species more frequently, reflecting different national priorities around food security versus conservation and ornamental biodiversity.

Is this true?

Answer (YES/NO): NO